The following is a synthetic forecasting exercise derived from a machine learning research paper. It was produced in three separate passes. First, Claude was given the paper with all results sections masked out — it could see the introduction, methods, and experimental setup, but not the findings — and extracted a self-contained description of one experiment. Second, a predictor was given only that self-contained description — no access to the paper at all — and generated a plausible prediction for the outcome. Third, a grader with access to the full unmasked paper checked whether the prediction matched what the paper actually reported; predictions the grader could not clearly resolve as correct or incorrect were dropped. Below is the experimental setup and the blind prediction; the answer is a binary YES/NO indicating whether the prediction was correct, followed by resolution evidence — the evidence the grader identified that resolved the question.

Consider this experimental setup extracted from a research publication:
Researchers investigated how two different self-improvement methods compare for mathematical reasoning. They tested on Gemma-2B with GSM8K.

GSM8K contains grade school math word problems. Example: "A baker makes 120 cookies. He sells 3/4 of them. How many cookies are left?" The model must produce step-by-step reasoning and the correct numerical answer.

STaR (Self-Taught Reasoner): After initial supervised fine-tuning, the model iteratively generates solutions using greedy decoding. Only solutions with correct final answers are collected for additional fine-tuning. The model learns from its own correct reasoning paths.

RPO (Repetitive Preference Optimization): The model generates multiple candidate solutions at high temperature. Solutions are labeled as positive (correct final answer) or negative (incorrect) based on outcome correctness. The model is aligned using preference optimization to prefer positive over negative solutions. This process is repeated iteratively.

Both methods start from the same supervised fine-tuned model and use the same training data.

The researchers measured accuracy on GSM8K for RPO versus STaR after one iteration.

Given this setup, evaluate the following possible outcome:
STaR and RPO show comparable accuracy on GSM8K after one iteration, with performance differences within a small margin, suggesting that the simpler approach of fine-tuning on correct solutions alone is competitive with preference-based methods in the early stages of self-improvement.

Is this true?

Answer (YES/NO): NO